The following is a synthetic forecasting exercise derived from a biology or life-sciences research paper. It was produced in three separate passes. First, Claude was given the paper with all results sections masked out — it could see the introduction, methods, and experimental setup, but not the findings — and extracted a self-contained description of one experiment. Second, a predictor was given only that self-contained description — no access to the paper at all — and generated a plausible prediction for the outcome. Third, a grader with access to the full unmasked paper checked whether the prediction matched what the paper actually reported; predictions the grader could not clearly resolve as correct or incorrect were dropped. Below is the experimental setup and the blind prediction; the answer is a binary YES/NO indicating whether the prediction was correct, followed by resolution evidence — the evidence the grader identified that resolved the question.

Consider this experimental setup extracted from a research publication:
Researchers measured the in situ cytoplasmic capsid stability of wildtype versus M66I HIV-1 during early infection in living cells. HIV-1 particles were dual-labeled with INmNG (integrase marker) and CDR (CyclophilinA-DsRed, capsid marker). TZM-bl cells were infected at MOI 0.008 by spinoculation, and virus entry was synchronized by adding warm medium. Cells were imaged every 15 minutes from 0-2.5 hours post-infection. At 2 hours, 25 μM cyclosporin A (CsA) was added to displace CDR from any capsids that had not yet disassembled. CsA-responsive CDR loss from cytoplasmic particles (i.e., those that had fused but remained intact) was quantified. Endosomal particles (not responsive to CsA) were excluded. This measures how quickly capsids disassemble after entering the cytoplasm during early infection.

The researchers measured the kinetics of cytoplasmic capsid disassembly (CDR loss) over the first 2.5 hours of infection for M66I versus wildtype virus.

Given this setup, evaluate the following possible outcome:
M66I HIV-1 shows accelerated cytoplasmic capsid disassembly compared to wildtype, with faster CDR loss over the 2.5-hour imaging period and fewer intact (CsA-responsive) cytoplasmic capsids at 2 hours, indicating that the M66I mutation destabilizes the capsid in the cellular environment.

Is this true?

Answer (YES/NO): NO